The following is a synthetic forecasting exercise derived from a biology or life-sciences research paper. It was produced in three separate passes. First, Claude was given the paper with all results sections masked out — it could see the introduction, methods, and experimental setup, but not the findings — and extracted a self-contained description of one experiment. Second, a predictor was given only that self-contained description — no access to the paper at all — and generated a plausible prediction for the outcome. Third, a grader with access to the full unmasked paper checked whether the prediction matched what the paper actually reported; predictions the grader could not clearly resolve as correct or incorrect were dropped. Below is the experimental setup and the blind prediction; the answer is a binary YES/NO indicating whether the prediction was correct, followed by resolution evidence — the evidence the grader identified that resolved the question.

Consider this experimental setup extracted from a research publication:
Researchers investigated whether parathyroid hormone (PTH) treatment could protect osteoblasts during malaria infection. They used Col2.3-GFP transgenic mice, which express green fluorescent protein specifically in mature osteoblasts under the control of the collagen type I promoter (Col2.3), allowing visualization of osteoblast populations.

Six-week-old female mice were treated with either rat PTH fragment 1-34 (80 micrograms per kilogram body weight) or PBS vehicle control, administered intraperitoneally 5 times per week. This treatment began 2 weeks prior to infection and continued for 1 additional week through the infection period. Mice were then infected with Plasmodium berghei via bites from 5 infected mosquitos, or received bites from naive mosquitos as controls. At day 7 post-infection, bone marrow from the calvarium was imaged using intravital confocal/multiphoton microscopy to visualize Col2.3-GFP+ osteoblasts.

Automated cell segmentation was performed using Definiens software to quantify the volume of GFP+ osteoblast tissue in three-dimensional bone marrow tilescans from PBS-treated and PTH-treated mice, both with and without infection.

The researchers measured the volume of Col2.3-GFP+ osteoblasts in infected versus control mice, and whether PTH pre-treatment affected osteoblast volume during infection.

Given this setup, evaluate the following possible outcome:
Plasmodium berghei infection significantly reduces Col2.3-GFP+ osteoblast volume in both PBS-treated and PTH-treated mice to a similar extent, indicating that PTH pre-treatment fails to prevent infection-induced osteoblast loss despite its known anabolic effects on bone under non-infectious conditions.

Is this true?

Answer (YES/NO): NO